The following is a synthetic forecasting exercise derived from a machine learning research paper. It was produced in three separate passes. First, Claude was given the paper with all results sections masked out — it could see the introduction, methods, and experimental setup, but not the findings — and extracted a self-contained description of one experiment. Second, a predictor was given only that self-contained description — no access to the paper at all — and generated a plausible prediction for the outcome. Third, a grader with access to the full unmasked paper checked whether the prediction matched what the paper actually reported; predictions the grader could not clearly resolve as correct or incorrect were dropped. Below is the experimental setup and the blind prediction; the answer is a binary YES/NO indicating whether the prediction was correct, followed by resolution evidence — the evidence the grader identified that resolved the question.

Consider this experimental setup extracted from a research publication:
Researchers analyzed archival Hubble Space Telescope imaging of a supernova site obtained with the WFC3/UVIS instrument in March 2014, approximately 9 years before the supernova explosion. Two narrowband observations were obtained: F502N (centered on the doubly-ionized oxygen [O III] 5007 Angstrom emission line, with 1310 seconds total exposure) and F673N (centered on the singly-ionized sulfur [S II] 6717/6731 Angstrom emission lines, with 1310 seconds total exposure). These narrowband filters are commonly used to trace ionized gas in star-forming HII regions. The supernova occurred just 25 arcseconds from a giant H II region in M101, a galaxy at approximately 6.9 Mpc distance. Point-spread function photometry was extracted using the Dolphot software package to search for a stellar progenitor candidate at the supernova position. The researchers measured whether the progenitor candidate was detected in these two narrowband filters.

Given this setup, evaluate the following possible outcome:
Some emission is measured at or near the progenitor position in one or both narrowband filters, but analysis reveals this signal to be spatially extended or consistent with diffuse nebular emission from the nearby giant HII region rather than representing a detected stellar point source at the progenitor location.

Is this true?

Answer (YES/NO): NO